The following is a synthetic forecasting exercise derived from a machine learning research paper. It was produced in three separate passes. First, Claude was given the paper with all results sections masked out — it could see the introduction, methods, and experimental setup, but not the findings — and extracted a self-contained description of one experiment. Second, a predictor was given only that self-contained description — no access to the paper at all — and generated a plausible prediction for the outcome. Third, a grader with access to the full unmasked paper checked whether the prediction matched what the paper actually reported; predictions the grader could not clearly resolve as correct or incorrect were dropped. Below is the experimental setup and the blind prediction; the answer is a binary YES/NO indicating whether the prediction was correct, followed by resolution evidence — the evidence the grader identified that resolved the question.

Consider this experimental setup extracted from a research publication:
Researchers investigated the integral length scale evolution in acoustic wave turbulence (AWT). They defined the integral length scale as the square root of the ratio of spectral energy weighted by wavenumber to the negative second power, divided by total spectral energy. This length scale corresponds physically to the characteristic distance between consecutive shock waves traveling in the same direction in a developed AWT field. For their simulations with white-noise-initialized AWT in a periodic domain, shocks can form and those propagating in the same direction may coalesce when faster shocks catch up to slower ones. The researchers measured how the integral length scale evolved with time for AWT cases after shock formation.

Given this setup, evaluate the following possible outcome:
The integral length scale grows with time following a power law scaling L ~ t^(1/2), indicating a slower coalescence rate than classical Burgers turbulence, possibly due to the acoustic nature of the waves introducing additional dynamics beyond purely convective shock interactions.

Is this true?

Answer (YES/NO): NO